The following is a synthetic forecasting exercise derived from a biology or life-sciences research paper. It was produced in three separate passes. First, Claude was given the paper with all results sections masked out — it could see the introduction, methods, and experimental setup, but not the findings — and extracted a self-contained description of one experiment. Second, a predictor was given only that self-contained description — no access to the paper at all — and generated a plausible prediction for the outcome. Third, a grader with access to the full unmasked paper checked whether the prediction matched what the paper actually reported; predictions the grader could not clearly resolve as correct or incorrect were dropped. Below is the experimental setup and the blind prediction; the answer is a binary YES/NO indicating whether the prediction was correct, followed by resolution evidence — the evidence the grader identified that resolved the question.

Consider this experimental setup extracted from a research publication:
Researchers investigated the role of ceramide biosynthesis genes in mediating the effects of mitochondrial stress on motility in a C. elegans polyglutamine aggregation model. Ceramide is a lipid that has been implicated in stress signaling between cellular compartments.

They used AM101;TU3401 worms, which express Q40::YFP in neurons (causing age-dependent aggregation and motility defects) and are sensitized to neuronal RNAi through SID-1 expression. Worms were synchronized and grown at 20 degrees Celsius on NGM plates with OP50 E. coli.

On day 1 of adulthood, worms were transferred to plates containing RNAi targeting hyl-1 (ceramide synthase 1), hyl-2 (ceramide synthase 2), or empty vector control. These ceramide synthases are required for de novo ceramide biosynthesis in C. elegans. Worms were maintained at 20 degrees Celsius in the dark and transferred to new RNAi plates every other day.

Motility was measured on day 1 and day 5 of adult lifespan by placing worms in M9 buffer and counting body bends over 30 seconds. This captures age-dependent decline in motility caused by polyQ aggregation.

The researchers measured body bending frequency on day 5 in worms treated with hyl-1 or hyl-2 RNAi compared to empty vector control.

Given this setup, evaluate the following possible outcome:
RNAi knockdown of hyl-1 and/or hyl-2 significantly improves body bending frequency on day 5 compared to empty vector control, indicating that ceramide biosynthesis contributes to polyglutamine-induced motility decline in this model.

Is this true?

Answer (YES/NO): YES